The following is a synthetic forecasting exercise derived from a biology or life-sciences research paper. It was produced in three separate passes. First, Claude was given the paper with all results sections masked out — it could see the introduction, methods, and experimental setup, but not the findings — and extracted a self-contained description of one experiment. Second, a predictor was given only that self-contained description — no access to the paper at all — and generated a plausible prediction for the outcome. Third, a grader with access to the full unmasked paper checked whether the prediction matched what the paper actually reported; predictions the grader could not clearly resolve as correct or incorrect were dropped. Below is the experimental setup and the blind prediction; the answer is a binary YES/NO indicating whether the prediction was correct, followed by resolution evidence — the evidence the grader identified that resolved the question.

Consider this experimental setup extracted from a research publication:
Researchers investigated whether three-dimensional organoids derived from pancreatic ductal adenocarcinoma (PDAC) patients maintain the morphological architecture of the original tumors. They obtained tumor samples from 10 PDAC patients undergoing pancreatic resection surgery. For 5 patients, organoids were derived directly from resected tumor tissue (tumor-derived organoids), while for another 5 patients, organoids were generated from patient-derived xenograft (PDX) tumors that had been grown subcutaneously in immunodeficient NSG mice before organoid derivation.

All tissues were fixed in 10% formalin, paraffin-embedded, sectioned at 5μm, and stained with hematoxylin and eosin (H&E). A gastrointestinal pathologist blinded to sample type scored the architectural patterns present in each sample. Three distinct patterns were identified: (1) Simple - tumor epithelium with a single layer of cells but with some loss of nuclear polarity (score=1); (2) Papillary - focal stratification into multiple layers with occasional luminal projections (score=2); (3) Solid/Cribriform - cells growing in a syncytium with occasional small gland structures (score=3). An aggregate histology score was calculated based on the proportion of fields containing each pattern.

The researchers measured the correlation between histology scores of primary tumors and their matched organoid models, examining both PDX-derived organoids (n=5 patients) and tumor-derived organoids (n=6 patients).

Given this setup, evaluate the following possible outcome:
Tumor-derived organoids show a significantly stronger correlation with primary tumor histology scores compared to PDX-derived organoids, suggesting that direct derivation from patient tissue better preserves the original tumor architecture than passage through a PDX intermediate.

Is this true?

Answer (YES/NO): NO